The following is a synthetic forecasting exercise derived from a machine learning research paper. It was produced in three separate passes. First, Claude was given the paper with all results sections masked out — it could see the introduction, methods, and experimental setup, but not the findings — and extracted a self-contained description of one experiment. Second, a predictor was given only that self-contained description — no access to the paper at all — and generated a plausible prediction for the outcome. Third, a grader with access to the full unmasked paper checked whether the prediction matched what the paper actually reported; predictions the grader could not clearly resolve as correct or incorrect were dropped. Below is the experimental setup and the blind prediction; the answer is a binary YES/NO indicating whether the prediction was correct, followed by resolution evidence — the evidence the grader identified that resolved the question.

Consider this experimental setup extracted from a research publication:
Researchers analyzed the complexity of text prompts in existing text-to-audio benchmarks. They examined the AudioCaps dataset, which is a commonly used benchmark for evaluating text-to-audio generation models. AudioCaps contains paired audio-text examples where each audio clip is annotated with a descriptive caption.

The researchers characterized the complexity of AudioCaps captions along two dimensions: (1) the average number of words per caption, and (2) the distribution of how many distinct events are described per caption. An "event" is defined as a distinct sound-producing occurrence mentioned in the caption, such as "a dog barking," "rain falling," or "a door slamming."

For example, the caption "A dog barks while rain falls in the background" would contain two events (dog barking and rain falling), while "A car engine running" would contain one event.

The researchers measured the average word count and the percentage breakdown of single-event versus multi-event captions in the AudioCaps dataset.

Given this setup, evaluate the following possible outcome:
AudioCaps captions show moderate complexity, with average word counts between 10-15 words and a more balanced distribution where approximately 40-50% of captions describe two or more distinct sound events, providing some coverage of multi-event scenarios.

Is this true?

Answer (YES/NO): NO